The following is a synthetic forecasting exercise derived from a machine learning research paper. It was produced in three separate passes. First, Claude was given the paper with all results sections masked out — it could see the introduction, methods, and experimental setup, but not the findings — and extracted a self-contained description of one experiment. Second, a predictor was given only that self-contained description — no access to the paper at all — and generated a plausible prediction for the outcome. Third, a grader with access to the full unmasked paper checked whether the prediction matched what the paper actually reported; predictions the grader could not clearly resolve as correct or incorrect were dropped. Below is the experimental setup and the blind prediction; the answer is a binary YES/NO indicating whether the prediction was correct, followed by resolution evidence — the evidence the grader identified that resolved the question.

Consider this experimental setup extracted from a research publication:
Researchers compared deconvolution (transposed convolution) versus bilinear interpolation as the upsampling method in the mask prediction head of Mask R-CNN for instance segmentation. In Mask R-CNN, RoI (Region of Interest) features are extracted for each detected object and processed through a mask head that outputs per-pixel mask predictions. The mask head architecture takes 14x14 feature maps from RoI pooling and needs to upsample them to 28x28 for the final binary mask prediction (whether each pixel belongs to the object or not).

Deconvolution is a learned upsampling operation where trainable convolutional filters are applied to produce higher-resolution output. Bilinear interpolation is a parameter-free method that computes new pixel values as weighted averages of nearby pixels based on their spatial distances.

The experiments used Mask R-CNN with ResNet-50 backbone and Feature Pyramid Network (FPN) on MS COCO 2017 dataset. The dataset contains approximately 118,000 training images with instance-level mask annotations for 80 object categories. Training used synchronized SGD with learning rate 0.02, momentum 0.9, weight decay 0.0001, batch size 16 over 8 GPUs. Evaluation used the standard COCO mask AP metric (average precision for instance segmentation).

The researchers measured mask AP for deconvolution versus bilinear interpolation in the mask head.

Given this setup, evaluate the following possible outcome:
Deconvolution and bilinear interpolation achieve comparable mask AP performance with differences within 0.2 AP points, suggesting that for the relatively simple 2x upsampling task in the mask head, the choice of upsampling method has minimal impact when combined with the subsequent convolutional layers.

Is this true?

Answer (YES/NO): YES